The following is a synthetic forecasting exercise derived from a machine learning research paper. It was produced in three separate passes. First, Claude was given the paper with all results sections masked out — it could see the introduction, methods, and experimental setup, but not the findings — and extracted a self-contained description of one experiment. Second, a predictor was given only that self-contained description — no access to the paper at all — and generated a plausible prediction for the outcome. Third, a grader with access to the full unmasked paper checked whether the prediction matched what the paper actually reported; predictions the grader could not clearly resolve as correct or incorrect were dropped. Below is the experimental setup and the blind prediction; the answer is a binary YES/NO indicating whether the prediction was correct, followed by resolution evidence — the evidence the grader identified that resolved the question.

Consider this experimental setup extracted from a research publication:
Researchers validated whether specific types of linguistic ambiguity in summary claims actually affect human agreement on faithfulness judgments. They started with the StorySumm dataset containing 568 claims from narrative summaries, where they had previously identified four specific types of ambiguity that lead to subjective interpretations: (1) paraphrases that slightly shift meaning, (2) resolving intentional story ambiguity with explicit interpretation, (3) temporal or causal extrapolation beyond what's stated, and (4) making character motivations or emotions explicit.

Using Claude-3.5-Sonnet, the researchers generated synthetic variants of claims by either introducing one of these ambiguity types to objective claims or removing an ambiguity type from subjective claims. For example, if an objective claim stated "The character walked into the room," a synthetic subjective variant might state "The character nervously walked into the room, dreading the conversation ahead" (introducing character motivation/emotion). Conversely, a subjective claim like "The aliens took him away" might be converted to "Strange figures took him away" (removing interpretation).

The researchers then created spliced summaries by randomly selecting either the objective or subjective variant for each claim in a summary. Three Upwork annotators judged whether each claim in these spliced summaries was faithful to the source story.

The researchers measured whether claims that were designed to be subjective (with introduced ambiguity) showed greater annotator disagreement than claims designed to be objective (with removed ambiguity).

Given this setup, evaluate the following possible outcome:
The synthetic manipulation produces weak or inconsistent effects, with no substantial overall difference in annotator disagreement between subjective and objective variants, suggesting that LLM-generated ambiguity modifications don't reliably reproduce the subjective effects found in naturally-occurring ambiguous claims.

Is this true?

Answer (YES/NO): NO